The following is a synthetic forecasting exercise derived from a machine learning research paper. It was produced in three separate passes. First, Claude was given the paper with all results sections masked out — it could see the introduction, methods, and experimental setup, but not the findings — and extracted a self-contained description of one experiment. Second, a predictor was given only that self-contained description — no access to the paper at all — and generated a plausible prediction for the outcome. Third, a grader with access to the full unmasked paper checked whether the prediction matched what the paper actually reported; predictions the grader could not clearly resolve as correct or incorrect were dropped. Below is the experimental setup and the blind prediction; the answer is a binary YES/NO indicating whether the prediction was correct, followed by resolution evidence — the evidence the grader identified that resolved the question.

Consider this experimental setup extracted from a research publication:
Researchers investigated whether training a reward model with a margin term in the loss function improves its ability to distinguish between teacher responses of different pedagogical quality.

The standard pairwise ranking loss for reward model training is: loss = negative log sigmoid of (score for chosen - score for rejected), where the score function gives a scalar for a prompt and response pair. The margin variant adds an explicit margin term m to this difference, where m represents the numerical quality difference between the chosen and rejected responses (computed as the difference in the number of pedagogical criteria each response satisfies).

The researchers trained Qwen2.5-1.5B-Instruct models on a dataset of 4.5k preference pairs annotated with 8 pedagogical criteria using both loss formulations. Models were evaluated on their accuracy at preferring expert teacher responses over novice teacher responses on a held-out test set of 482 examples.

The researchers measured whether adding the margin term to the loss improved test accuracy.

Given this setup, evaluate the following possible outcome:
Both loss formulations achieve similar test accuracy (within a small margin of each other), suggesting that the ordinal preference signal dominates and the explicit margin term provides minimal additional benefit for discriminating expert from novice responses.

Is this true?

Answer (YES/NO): YES